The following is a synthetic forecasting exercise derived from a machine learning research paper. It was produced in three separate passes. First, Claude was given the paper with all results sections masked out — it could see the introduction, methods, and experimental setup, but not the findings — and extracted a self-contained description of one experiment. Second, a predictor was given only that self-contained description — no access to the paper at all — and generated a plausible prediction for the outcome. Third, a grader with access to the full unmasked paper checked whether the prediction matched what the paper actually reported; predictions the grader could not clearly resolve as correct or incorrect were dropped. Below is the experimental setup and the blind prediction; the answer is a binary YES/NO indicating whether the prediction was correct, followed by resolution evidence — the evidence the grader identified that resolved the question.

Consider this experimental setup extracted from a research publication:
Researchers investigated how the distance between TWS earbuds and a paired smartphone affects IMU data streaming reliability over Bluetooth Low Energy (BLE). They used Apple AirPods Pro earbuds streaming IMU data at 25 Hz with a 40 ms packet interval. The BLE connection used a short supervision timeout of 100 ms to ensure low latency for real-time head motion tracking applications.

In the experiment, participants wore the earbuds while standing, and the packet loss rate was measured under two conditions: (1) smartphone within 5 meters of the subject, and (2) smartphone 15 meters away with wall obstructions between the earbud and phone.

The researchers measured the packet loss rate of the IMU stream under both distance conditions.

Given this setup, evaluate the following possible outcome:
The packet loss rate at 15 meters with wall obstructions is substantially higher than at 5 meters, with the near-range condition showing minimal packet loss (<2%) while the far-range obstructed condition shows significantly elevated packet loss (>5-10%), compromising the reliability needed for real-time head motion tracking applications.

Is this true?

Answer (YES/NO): NO